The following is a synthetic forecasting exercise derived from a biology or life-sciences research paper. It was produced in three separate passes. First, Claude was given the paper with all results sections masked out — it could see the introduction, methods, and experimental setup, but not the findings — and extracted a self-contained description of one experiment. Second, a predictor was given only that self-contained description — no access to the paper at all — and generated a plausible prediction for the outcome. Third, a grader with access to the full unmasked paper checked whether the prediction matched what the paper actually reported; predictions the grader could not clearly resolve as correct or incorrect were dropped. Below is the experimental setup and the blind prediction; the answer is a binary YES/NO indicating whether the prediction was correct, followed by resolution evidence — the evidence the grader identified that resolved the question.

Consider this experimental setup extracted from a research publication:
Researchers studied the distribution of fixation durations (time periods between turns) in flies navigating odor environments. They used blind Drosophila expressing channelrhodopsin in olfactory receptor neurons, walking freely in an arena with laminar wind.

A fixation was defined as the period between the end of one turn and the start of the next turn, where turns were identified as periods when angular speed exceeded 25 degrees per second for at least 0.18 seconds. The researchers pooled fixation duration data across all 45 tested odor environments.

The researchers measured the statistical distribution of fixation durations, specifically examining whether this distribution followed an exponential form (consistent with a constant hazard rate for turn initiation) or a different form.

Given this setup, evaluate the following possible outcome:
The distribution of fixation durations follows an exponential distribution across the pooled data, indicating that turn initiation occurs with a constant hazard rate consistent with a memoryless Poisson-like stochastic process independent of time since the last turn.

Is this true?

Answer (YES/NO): YES